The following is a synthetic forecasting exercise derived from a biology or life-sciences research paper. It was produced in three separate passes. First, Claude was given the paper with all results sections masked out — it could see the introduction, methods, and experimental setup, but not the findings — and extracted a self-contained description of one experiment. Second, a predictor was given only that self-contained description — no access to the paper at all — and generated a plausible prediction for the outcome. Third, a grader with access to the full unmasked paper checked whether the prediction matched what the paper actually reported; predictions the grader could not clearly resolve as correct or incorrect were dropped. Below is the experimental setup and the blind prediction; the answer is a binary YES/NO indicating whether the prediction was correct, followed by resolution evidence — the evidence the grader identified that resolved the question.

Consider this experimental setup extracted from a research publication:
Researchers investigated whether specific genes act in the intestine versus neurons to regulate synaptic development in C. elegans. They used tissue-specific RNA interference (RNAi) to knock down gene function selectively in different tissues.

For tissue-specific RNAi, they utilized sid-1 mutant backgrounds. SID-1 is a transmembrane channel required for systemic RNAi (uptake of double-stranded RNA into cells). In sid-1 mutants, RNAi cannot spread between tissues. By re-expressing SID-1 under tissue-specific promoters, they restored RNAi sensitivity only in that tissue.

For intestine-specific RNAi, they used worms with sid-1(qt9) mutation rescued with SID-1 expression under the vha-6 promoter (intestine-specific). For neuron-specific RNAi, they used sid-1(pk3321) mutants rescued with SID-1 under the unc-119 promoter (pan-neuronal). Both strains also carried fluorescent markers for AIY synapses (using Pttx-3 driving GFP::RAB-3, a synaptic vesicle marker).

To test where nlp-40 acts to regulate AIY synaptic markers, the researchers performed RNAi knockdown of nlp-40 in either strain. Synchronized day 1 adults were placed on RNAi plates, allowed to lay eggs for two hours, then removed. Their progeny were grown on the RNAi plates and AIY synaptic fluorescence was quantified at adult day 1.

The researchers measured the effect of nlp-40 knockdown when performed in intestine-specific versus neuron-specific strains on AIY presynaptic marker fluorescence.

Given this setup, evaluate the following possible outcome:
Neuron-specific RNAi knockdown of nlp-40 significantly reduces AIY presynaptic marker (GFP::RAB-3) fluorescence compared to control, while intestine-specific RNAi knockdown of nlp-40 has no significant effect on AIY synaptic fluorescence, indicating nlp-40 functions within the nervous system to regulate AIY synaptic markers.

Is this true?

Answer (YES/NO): NO